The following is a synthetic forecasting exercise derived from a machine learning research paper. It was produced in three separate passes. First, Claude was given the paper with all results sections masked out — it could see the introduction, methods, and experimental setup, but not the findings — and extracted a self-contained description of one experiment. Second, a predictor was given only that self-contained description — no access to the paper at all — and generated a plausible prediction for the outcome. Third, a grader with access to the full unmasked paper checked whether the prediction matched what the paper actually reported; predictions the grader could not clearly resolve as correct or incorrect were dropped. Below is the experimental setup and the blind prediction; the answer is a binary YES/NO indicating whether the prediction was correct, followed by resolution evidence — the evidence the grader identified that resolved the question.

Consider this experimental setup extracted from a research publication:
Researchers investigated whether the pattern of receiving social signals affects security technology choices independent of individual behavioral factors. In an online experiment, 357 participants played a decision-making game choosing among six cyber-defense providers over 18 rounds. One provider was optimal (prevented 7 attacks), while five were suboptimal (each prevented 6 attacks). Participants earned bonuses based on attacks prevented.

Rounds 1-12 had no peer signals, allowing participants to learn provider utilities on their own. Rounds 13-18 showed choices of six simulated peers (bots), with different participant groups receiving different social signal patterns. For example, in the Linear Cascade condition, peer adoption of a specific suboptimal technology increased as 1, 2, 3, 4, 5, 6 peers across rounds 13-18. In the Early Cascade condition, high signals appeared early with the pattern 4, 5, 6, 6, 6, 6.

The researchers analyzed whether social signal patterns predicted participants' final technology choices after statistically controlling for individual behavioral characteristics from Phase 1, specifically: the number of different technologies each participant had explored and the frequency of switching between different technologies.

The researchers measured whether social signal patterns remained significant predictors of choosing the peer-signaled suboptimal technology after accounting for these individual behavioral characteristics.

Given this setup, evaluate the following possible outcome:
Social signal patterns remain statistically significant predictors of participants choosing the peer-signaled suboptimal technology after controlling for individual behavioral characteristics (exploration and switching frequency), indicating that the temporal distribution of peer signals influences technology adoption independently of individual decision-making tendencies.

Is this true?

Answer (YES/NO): YES